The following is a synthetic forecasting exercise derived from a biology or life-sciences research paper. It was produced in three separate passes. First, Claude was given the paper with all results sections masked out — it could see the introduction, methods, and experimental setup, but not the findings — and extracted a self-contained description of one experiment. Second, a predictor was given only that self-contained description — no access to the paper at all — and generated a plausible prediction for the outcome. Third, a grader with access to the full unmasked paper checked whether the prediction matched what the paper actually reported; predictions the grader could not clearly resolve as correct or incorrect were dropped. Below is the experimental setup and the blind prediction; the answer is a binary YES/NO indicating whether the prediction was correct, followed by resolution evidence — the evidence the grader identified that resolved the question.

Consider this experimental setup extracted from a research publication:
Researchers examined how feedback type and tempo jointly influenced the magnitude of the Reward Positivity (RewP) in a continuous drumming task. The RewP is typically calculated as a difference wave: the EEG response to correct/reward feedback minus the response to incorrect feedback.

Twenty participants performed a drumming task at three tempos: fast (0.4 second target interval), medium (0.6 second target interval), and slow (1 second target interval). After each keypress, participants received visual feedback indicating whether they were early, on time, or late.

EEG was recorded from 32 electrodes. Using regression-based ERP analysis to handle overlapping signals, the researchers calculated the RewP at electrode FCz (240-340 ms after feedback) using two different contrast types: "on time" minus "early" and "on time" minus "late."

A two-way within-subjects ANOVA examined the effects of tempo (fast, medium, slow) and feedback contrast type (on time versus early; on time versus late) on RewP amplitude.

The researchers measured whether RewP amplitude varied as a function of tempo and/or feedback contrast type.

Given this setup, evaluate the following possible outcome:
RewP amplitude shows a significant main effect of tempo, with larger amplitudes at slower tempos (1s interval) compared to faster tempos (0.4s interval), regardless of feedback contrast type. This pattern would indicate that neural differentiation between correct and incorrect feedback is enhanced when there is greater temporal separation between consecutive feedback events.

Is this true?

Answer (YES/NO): YES